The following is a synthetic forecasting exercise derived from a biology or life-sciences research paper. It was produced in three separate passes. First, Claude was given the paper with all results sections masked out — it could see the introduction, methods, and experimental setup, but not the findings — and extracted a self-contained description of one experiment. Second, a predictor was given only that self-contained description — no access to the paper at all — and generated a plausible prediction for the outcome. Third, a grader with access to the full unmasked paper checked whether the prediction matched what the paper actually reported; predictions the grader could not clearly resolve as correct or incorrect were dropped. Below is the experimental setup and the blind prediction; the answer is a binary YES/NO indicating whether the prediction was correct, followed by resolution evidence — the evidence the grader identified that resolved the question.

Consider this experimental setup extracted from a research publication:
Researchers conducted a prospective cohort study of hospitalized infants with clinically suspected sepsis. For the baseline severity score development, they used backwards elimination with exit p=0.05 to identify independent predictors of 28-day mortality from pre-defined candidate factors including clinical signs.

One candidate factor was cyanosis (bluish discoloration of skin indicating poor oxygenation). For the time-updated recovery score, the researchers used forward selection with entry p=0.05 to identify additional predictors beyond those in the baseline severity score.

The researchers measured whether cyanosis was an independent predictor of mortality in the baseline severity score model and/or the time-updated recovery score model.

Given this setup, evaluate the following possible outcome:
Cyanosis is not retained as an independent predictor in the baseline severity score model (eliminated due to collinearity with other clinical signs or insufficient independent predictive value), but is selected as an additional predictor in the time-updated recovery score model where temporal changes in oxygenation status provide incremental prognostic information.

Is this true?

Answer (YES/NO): YES